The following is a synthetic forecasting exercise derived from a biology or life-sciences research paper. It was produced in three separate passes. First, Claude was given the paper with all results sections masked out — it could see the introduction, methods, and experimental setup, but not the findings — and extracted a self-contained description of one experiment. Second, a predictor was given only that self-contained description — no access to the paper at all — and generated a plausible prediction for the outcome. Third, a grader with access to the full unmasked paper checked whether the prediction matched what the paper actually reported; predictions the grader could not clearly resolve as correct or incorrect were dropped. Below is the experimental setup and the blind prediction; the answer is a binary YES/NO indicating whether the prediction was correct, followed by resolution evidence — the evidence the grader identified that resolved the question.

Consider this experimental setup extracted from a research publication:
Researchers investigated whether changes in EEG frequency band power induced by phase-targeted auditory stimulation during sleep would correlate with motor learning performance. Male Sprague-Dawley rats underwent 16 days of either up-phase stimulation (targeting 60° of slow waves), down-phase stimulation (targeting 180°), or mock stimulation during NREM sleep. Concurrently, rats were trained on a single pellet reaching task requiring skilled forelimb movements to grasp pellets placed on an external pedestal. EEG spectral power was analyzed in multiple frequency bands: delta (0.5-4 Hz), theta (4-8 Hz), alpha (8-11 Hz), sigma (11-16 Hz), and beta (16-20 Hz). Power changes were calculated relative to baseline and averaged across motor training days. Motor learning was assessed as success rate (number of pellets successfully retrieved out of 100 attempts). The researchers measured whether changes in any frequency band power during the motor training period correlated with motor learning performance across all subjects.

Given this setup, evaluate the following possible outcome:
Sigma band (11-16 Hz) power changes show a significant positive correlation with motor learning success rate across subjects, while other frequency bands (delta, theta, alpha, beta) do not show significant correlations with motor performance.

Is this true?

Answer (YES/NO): NO